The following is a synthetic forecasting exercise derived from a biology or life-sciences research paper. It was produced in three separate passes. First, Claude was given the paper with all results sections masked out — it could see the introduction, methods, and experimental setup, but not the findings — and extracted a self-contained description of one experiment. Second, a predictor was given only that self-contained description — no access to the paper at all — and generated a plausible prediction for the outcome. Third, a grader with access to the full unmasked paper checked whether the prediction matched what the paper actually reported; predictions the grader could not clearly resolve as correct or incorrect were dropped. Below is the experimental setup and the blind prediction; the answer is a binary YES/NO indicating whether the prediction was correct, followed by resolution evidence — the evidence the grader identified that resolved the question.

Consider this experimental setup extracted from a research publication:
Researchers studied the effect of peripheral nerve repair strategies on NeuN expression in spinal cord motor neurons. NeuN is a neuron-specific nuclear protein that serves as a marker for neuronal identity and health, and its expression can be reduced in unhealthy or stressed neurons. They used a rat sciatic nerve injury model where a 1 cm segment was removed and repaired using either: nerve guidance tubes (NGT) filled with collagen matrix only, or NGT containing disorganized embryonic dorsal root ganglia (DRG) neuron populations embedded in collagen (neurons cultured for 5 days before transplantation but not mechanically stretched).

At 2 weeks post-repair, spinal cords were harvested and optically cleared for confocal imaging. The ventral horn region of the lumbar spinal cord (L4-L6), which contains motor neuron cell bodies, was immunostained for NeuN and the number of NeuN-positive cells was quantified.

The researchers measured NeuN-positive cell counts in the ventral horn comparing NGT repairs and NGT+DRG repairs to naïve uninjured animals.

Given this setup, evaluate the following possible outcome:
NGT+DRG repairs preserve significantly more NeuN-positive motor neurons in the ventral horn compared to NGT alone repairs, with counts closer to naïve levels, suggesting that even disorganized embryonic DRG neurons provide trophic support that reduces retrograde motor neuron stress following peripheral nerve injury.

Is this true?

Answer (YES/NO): NO